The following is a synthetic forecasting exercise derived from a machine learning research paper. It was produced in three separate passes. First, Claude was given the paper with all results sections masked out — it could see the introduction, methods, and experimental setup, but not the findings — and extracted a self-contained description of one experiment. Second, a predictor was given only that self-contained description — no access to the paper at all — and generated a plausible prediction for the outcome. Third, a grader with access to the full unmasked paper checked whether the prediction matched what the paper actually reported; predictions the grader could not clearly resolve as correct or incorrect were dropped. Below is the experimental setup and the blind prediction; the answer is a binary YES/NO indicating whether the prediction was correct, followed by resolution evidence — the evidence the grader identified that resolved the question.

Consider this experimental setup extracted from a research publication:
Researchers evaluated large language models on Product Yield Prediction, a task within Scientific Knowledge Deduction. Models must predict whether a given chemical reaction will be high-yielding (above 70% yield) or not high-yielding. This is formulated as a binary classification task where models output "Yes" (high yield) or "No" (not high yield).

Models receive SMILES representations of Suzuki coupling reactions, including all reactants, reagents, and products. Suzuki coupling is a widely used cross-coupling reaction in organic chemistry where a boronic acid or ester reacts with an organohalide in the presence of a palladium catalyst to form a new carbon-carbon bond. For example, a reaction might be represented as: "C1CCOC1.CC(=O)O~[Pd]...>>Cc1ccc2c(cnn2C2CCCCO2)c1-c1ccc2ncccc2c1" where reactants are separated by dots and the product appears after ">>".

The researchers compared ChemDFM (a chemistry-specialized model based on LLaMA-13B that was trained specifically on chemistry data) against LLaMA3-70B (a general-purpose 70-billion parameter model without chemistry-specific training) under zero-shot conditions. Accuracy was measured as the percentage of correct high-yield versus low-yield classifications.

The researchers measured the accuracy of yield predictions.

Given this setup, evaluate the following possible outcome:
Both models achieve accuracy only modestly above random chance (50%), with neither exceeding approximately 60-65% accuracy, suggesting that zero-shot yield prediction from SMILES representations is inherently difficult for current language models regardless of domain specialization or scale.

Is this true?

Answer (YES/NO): NO